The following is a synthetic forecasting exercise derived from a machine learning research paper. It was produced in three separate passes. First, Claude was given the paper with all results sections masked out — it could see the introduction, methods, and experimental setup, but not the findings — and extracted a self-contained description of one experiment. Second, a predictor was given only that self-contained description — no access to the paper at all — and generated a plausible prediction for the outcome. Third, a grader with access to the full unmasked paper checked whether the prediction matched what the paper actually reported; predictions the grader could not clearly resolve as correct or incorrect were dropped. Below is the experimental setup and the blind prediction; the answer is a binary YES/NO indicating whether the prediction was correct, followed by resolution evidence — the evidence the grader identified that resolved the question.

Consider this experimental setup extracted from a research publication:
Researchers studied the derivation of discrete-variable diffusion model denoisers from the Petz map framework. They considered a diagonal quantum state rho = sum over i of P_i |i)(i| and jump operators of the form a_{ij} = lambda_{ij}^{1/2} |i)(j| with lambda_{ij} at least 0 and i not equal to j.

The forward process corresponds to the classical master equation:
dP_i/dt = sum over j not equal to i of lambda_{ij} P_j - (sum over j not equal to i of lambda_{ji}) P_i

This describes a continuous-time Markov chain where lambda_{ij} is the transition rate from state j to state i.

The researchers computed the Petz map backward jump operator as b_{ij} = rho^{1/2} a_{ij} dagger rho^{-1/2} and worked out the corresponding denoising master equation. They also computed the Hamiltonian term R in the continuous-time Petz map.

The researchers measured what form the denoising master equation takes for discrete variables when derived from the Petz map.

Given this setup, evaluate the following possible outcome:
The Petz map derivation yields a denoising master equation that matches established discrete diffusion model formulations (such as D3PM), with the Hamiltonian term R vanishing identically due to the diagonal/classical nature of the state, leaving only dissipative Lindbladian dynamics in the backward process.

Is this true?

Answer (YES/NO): YES